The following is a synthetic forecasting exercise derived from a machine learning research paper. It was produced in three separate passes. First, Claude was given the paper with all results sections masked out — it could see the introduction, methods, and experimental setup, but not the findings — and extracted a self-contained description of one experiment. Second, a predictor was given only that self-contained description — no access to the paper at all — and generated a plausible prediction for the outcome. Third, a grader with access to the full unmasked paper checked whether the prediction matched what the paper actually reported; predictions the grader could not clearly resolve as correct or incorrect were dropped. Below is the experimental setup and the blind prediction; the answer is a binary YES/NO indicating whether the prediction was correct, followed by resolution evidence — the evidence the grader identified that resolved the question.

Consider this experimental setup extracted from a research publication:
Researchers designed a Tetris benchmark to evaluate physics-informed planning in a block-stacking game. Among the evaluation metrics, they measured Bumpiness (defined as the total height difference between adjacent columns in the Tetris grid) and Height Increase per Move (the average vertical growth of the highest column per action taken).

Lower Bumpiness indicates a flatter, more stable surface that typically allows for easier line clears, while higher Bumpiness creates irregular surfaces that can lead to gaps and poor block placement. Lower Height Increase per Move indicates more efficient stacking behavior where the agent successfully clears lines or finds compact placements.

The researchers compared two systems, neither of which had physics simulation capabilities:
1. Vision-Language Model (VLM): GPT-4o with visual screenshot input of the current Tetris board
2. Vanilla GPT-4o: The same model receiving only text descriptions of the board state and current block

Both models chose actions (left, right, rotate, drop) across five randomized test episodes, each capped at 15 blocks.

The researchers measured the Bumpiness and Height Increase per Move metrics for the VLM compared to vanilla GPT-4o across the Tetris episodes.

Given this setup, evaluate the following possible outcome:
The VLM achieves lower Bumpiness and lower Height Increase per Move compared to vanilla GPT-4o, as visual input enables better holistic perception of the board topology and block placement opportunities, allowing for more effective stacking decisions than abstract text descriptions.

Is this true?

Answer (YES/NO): YES